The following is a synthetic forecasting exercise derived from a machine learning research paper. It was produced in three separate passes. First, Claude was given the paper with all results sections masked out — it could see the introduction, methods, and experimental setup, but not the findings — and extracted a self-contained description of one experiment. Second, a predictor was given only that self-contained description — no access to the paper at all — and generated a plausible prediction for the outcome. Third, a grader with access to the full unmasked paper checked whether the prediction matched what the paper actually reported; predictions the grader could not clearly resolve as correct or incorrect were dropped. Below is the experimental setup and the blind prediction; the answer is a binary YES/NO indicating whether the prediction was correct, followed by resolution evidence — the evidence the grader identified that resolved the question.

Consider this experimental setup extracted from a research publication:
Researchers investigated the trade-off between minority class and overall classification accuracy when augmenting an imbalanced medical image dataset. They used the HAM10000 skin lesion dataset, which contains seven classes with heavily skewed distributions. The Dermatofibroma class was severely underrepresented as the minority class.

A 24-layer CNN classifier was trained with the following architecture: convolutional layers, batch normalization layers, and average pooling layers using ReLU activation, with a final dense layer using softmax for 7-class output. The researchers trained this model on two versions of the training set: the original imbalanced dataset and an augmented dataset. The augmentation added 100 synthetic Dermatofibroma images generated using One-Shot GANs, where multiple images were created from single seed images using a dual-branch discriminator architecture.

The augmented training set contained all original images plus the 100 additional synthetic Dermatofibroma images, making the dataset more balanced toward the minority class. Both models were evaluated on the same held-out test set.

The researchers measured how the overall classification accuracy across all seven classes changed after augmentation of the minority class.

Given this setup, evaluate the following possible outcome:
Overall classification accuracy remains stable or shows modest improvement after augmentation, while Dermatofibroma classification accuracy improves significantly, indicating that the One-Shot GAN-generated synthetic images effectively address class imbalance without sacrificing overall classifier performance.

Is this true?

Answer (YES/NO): YES